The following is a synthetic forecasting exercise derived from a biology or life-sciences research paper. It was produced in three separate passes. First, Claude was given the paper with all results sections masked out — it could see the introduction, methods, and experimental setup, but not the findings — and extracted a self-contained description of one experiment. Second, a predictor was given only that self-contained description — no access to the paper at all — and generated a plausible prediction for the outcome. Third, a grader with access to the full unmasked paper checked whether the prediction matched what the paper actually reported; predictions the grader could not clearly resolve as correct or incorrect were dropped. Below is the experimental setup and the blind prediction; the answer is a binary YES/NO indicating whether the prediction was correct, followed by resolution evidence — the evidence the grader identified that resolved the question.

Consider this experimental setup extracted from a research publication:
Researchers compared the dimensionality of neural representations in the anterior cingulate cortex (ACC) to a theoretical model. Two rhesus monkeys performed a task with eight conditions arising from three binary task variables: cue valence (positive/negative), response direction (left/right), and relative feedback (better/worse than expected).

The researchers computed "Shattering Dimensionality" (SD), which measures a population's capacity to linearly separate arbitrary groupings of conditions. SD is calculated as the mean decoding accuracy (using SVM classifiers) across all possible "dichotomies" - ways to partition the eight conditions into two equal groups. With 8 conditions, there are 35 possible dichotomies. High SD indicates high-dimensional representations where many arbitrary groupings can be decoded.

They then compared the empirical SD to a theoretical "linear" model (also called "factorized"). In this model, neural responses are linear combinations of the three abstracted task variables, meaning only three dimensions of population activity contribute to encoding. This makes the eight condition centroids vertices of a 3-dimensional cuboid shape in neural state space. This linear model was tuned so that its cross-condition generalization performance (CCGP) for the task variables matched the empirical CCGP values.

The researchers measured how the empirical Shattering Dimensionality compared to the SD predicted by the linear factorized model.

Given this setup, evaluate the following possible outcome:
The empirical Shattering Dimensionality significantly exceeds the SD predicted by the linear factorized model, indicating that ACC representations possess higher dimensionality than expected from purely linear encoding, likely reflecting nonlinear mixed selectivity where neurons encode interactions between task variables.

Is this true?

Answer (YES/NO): NO